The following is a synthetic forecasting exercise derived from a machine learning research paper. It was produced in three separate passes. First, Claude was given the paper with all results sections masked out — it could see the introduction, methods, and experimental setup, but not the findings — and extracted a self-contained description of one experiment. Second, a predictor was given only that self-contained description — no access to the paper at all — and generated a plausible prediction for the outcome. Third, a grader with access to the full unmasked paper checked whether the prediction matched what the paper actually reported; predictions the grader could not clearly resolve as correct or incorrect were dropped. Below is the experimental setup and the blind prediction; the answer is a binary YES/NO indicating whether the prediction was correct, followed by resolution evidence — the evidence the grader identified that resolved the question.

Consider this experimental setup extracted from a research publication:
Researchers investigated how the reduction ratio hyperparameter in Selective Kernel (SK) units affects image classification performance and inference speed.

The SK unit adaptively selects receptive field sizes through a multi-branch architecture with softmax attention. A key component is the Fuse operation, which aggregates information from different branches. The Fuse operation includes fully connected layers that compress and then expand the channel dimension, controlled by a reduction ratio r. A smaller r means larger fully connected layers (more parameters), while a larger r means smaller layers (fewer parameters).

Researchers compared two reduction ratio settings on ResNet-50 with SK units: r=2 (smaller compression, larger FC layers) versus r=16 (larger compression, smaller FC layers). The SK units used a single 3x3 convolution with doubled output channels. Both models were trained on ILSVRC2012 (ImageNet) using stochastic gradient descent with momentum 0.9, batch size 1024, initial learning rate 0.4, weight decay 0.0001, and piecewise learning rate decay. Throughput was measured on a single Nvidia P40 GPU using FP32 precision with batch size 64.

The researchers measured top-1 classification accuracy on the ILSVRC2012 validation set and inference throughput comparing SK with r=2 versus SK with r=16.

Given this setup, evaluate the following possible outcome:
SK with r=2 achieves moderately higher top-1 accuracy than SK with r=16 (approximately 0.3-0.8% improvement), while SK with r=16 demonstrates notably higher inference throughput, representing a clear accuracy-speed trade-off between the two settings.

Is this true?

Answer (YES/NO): YES